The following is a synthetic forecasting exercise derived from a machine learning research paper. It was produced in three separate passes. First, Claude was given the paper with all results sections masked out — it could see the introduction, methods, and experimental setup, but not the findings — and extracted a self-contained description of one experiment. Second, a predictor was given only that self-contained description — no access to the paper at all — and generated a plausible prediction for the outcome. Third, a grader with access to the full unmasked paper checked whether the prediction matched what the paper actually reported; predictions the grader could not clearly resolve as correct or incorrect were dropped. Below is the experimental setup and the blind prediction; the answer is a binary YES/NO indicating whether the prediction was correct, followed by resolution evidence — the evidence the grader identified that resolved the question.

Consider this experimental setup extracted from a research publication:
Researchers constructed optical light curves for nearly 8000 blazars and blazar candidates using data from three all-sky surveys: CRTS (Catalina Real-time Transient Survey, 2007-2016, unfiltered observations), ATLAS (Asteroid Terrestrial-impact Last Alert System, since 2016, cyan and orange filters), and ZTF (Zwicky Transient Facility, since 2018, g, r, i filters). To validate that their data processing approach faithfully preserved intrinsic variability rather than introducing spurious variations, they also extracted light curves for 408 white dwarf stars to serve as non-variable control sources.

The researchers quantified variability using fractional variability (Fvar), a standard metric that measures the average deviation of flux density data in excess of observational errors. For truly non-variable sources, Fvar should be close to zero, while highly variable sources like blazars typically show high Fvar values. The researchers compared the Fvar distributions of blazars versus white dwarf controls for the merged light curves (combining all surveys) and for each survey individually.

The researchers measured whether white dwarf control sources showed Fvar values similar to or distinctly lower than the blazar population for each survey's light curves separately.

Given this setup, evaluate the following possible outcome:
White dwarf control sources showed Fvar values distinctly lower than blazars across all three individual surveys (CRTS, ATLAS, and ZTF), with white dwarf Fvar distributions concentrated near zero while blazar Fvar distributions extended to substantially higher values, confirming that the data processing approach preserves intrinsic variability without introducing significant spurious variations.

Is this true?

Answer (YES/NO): NO